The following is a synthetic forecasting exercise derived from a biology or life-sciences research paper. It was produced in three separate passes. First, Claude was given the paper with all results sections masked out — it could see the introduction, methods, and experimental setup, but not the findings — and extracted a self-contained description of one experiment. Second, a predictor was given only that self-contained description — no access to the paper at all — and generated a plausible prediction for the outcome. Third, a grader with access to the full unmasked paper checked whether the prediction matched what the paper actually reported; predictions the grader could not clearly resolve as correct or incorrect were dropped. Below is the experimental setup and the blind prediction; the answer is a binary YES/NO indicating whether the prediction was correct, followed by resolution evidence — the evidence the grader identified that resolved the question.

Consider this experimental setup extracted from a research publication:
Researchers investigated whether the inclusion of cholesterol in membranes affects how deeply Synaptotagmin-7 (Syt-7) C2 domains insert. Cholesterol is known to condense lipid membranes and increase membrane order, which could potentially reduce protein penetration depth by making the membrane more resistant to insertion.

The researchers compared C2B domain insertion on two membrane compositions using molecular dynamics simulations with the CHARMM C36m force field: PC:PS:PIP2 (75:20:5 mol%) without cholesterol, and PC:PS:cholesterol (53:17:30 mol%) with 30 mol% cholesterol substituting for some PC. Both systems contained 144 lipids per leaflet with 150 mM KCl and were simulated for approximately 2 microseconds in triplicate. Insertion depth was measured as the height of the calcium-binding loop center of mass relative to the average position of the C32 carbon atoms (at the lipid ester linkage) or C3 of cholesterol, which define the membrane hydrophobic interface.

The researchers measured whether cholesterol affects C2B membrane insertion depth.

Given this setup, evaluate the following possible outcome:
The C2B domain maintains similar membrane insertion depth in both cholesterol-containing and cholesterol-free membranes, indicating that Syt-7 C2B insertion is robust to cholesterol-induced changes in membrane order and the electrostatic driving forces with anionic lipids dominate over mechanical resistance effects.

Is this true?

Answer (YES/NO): NO